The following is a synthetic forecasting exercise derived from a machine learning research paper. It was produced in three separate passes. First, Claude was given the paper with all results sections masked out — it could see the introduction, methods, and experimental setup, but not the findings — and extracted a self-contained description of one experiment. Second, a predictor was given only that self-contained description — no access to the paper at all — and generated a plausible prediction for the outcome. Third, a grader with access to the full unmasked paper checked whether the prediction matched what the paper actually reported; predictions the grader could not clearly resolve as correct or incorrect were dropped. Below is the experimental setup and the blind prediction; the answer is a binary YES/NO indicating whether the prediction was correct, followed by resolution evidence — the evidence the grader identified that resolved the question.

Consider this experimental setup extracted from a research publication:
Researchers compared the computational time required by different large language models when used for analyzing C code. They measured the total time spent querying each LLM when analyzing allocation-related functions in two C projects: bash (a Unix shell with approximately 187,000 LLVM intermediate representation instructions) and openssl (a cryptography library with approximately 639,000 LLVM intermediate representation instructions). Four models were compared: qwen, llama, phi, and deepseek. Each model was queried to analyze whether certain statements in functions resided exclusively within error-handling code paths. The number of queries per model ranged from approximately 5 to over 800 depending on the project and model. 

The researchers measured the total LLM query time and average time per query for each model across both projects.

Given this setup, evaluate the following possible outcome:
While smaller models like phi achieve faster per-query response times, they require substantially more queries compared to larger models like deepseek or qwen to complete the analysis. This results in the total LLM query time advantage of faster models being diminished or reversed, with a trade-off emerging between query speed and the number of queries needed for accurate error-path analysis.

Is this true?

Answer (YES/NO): NO